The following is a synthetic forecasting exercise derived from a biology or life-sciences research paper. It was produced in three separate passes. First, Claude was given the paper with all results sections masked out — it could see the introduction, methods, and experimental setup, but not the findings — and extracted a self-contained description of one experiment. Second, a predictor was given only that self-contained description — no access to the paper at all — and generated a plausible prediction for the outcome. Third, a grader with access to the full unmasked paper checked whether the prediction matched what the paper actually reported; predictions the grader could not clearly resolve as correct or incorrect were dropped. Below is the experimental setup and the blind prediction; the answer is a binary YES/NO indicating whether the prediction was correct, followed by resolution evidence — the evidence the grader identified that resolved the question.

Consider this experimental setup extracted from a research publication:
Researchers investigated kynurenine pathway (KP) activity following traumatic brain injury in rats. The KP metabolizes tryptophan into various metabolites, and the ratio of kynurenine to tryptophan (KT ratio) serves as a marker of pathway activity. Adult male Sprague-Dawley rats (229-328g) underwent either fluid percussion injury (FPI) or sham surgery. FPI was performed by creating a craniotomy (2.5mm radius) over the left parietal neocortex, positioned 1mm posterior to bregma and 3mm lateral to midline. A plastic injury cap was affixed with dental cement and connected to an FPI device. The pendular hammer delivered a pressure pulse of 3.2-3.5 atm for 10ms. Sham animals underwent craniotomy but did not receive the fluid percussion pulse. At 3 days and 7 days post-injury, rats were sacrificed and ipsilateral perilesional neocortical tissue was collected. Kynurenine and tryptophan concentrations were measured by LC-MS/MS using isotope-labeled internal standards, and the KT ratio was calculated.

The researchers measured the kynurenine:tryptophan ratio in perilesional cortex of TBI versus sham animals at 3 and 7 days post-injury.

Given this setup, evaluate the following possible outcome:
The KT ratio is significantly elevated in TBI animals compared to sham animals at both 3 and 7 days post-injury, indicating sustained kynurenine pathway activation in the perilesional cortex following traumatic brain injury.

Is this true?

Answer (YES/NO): NO